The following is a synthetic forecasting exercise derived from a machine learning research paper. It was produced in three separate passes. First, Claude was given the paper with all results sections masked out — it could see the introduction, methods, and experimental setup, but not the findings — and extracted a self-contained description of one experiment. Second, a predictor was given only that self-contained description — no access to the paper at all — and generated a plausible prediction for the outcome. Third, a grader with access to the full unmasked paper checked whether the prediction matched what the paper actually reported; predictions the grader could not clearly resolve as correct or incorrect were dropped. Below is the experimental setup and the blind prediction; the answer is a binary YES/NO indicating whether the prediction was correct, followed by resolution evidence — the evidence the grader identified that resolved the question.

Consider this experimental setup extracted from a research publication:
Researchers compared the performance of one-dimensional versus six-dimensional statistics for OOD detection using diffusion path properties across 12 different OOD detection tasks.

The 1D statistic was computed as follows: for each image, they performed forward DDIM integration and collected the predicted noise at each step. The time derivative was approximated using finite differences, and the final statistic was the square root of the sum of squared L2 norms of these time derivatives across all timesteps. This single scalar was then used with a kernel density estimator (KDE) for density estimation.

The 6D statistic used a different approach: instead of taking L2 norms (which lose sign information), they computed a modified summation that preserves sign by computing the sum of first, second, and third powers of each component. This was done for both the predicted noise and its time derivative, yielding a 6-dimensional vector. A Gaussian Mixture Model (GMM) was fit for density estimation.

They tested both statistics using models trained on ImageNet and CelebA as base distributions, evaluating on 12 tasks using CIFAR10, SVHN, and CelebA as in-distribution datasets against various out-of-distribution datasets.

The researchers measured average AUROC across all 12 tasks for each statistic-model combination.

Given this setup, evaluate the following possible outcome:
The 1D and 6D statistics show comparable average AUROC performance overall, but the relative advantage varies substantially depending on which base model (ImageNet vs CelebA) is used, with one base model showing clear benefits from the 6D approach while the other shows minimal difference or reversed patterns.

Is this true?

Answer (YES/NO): NO